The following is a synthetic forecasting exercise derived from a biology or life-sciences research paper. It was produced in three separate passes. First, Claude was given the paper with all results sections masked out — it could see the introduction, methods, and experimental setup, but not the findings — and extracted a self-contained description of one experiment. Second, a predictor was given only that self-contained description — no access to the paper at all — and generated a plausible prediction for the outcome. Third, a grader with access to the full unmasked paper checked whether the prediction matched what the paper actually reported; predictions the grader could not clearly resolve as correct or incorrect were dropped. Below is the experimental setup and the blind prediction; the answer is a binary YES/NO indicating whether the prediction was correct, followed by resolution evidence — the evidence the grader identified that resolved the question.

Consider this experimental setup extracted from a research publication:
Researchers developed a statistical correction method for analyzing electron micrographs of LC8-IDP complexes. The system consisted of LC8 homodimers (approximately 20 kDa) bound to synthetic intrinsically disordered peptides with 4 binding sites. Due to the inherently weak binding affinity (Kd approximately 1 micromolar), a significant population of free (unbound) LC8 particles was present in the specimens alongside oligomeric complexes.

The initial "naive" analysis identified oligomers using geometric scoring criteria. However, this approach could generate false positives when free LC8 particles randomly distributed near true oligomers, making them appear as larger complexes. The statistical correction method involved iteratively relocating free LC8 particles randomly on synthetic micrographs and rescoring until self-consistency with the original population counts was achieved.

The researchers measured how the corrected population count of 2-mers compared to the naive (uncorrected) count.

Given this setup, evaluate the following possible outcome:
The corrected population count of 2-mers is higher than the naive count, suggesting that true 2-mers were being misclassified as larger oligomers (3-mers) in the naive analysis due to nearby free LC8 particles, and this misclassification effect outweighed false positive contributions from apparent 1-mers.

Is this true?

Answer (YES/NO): NO